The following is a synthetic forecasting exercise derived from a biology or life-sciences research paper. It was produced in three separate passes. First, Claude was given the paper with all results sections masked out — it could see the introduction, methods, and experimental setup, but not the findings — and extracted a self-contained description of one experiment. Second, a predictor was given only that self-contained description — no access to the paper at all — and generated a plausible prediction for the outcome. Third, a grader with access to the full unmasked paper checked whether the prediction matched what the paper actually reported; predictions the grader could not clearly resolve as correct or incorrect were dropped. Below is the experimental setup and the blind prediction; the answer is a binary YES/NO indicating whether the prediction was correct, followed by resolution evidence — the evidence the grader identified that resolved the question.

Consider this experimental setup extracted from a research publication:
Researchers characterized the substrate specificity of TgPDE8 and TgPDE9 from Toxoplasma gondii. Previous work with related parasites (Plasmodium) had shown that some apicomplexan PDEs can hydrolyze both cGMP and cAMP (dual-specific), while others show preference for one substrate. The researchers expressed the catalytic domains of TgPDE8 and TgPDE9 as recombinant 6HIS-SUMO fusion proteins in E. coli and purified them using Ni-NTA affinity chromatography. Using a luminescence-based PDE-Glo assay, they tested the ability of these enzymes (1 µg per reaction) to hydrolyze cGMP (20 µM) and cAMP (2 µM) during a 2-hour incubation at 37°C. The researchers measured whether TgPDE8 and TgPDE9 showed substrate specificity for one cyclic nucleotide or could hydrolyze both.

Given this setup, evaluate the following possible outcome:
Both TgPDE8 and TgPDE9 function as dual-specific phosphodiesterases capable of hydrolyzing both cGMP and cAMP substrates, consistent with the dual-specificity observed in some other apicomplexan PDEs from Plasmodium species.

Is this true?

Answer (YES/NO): YES